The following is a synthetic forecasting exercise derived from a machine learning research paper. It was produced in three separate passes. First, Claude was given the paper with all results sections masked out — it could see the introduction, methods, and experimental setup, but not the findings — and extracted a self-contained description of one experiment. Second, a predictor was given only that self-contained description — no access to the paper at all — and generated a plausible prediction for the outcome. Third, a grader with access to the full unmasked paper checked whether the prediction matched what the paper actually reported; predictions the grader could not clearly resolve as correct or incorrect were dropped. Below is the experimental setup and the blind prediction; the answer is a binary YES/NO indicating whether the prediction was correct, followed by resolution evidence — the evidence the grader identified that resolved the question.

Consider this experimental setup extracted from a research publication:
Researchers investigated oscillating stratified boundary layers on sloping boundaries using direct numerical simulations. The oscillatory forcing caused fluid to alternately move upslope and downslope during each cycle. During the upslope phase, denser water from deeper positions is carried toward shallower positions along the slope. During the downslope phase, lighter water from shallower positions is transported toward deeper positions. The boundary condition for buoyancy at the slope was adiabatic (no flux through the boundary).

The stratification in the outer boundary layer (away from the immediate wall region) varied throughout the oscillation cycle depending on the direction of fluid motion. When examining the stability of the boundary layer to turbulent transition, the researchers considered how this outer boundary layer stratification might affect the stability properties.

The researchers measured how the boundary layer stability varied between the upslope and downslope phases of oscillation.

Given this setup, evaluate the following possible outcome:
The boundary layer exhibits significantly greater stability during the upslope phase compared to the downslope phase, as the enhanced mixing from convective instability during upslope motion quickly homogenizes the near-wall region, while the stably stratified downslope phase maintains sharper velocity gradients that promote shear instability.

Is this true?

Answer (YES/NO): NO